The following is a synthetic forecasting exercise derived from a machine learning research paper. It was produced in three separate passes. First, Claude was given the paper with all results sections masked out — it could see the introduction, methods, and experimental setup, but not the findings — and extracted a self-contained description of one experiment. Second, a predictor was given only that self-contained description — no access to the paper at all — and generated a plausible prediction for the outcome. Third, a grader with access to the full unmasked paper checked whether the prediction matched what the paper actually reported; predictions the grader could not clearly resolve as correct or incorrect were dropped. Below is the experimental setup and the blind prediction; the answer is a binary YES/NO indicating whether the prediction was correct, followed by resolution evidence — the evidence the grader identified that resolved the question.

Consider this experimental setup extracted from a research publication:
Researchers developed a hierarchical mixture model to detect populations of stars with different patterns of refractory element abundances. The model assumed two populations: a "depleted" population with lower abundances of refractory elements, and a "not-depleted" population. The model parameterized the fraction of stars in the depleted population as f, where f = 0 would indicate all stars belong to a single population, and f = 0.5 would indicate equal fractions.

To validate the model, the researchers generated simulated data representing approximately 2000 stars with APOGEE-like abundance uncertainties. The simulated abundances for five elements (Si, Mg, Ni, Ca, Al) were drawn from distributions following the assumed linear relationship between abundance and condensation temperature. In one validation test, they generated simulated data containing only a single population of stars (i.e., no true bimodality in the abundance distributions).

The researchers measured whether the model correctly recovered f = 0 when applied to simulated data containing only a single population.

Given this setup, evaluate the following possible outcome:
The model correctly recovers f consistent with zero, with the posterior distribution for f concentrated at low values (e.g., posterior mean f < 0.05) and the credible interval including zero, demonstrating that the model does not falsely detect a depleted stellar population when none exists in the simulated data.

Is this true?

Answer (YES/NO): YES